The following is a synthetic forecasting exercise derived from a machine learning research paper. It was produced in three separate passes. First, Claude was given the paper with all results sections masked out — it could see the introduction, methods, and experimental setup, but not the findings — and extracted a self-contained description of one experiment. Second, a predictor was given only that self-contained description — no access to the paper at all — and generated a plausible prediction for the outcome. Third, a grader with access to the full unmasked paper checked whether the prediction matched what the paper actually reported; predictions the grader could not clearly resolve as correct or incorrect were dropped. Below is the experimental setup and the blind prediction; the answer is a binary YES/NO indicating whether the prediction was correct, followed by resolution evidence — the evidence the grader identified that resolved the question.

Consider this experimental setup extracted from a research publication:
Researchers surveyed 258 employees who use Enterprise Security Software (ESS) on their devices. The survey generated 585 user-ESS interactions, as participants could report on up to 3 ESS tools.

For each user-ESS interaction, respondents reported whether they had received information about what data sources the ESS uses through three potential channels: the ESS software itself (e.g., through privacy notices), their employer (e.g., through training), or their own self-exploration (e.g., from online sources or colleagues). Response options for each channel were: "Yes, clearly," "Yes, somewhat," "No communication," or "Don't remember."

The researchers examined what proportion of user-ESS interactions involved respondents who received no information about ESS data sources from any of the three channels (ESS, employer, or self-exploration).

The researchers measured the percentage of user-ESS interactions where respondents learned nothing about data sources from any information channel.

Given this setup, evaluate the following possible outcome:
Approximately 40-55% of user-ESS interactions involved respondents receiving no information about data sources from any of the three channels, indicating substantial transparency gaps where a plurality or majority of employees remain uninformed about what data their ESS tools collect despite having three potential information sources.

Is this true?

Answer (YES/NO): NO